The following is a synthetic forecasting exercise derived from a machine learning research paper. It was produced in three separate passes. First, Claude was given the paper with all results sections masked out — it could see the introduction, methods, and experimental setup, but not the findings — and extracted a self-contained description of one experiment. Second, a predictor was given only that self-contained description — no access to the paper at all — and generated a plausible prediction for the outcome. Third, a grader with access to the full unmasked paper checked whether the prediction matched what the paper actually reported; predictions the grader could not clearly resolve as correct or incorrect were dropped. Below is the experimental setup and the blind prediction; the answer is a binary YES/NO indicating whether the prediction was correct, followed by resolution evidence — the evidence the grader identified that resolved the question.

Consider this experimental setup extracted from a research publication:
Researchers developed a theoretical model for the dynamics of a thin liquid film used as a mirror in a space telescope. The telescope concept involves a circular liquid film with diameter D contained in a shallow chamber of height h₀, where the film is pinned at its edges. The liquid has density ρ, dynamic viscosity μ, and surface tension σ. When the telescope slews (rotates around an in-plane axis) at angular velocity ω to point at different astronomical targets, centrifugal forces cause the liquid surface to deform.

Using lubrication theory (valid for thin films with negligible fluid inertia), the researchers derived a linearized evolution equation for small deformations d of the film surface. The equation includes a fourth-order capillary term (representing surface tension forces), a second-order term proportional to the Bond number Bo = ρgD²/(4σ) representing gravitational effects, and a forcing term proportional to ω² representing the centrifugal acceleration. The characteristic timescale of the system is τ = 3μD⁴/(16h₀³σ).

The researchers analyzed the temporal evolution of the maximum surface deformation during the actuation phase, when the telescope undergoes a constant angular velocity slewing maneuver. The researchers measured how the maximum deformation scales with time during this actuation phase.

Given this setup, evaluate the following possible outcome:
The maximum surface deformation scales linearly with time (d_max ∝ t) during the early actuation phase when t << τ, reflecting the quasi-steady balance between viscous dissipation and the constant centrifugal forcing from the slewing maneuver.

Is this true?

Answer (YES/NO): NO